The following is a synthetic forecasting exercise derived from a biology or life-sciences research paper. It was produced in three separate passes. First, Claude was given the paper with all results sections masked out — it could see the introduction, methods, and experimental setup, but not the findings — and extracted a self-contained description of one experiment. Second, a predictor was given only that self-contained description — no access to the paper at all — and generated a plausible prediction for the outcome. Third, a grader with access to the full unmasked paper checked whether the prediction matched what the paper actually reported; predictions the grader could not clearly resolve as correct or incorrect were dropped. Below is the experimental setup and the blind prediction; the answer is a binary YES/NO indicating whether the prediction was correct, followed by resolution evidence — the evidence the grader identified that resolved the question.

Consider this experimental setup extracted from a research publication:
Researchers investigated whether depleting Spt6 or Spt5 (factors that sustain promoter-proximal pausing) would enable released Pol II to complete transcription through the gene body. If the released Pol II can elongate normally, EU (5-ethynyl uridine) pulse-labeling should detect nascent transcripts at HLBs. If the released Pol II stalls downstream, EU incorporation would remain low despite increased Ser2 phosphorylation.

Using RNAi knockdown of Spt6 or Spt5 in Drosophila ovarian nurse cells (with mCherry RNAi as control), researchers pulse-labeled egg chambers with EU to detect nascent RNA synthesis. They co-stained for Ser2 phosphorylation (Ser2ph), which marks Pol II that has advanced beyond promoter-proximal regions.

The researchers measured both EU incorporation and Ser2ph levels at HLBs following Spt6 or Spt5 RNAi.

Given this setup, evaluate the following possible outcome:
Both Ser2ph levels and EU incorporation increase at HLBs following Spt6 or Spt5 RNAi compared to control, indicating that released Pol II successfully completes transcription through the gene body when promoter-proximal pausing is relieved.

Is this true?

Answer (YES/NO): NO